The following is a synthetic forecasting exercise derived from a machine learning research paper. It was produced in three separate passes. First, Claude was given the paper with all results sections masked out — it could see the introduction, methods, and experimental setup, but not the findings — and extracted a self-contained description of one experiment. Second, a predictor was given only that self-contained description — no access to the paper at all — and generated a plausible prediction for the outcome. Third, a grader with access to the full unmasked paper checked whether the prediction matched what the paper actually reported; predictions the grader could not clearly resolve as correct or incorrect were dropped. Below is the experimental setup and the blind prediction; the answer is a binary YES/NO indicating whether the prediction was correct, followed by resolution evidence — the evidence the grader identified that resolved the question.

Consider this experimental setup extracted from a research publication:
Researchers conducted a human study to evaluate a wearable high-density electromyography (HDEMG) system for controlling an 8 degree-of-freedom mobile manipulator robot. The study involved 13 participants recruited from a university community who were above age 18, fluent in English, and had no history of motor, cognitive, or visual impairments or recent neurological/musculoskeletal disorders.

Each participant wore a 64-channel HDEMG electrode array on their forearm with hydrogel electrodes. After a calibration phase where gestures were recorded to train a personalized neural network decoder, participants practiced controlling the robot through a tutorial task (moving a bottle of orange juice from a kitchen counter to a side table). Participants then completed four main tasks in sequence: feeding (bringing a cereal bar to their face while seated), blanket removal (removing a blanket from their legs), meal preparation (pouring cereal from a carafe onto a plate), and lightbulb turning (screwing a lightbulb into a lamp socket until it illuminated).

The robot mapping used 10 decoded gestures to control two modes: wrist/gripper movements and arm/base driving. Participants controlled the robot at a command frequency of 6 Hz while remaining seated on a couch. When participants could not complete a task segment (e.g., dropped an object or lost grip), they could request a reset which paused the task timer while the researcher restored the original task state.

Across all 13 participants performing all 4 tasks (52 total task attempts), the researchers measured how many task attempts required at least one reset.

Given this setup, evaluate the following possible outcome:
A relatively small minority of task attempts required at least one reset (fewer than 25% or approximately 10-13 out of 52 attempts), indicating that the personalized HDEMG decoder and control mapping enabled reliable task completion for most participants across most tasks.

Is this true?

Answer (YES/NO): NO